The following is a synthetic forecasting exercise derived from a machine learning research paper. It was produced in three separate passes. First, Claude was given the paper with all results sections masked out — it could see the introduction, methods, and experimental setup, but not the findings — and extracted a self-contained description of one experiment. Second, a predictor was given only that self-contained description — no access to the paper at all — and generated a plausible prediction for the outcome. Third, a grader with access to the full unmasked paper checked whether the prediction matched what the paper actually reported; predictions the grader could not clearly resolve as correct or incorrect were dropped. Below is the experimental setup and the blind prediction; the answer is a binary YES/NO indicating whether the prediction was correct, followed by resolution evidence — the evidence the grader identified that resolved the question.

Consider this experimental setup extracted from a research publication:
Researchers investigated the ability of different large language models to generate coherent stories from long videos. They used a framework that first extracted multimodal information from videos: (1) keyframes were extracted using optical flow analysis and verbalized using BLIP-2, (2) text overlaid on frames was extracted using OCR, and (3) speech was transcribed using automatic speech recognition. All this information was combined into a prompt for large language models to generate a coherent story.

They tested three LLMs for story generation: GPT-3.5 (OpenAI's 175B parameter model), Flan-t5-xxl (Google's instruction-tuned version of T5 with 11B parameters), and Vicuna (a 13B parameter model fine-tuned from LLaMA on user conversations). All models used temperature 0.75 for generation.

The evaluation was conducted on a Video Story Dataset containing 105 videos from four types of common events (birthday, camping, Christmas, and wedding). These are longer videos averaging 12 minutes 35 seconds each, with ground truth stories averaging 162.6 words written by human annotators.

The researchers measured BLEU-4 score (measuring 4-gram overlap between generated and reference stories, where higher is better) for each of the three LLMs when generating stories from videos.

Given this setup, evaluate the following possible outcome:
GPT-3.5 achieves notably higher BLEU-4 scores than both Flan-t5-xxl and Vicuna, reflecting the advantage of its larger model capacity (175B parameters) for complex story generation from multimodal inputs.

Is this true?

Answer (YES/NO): NO